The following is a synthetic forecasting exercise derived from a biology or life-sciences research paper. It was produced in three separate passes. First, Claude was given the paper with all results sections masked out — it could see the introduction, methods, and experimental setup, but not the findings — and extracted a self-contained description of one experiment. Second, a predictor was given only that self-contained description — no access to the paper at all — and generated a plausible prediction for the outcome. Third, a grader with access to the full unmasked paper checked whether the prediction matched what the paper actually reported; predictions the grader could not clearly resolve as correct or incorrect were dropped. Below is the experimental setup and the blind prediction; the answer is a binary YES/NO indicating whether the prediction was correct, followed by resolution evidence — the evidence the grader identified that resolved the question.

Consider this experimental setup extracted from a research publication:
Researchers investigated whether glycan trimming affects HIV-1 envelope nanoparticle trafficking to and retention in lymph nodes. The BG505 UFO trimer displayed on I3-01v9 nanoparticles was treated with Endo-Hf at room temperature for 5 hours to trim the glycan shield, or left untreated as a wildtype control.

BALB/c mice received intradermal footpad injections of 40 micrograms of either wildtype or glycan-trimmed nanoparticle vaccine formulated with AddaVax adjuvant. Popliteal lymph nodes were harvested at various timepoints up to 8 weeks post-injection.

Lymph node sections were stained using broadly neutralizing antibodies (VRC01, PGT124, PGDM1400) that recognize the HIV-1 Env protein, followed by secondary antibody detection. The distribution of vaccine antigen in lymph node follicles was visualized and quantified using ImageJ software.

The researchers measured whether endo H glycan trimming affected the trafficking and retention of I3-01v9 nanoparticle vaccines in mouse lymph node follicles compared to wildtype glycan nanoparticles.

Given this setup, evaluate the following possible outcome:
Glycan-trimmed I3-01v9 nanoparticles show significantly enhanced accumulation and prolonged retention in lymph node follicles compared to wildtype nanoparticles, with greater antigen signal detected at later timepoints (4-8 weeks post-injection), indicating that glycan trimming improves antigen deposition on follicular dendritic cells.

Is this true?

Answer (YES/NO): NO